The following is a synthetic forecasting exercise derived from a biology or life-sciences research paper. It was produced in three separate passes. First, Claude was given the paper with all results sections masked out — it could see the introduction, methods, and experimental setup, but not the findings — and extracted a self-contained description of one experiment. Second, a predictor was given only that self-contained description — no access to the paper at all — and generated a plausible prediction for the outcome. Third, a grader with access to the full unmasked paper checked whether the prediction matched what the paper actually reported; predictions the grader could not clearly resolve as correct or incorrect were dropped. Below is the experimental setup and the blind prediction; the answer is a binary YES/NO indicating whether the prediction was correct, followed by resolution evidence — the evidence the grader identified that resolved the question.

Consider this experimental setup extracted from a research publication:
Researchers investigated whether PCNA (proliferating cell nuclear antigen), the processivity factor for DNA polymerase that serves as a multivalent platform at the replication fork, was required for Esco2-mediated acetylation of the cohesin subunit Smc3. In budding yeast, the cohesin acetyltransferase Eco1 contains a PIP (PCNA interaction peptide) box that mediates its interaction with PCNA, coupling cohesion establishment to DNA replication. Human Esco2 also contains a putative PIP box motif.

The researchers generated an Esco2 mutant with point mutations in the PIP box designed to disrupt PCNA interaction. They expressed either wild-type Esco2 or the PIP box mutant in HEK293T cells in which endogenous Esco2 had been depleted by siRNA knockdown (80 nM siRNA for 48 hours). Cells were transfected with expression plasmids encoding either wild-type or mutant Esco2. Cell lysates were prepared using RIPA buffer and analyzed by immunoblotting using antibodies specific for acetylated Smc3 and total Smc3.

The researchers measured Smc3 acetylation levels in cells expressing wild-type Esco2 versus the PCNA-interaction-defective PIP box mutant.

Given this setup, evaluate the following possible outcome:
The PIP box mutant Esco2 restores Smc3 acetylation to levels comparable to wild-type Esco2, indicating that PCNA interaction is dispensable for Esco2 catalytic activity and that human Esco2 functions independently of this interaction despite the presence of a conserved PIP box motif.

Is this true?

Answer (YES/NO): NO